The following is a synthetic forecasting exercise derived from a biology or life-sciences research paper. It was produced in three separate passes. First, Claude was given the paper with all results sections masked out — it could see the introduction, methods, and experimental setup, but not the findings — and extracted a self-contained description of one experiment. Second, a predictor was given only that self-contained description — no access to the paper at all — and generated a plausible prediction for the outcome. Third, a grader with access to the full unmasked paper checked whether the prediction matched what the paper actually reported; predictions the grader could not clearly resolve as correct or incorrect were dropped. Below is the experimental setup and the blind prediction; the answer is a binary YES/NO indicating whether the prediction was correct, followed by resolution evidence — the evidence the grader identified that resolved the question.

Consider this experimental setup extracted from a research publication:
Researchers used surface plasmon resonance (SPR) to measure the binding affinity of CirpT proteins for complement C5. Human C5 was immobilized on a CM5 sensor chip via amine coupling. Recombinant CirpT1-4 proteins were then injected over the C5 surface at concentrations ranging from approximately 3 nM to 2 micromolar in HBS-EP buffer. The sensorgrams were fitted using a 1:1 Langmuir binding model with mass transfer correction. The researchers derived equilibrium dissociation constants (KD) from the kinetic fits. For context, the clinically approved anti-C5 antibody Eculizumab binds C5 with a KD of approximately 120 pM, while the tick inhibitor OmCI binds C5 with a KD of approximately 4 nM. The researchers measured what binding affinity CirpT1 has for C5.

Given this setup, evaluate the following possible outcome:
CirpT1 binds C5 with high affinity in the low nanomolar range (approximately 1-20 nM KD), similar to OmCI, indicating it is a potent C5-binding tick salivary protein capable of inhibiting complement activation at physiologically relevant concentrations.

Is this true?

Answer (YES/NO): YES